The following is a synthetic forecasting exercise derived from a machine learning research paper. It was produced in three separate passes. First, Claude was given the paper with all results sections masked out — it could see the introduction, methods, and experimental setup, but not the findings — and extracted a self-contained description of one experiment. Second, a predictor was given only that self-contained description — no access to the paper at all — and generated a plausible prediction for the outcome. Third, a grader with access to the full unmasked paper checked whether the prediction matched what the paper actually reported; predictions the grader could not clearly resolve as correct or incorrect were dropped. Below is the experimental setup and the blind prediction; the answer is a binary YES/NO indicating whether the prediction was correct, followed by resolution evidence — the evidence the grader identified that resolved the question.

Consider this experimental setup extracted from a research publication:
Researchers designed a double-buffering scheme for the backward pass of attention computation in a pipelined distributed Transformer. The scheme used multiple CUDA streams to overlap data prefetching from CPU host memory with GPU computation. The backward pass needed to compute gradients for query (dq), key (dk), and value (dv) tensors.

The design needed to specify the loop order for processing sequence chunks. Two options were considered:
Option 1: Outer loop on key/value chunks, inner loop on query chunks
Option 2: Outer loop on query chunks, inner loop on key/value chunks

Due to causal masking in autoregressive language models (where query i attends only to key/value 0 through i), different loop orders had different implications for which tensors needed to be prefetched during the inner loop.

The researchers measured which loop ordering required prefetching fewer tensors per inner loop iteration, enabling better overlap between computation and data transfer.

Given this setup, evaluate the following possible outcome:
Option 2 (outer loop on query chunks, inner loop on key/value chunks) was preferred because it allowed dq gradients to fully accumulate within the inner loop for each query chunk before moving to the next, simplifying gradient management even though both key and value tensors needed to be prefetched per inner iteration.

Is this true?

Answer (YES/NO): NO